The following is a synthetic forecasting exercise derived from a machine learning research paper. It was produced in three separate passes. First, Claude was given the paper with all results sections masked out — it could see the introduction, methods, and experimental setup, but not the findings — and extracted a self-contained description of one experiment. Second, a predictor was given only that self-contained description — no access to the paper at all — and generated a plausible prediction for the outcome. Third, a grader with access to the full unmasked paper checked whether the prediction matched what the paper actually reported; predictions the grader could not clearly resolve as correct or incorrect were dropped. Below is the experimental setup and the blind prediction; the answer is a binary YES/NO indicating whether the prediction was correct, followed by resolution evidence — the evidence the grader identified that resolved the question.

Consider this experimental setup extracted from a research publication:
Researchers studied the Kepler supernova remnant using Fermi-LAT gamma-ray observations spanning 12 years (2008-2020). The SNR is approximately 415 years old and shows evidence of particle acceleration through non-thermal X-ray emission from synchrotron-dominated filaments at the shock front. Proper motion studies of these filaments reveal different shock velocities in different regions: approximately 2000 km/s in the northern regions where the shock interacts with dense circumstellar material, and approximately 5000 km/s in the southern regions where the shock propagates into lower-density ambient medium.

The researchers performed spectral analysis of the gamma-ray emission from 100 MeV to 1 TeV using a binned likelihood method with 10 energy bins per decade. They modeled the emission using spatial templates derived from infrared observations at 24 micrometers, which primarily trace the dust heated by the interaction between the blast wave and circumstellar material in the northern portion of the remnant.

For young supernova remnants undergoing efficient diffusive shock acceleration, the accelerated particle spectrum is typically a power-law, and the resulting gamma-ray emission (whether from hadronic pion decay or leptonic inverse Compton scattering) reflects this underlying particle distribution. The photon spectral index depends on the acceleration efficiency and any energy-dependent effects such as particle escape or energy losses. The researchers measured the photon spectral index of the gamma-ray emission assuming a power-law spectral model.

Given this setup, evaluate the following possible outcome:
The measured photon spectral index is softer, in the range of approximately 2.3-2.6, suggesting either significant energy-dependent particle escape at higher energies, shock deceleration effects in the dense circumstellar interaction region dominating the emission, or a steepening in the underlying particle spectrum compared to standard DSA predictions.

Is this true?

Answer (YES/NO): NO